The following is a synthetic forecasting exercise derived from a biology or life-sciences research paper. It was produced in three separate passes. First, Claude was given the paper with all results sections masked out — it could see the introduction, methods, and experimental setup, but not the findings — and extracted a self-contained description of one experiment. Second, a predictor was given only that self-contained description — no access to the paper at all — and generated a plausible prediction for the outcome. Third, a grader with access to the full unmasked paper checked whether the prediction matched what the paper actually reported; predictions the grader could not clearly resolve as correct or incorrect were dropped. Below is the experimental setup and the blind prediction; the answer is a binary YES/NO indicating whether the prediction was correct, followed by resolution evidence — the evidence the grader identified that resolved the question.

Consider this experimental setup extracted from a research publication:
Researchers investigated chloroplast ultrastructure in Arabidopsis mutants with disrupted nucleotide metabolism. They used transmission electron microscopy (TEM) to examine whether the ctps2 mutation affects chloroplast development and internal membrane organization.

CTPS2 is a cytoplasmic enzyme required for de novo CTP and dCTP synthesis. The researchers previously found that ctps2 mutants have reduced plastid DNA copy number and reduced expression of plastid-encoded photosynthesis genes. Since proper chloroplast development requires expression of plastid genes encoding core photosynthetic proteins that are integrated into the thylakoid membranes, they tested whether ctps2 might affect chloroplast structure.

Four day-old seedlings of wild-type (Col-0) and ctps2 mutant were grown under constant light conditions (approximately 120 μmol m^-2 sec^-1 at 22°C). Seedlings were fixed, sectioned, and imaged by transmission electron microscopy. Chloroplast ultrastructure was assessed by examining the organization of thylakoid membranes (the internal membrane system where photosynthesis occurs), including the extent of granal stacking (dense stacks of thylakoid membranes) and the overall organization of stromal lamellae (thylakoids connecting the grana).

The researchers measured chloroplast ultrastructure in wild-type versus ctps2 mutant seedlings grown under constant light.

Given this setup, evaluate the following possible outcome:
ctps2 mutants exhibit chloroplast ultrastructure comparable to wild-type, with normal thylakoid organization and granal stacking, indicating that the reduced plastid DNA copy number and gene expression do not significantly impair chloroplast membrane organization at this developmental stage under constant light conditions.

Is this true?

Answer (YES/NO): NO